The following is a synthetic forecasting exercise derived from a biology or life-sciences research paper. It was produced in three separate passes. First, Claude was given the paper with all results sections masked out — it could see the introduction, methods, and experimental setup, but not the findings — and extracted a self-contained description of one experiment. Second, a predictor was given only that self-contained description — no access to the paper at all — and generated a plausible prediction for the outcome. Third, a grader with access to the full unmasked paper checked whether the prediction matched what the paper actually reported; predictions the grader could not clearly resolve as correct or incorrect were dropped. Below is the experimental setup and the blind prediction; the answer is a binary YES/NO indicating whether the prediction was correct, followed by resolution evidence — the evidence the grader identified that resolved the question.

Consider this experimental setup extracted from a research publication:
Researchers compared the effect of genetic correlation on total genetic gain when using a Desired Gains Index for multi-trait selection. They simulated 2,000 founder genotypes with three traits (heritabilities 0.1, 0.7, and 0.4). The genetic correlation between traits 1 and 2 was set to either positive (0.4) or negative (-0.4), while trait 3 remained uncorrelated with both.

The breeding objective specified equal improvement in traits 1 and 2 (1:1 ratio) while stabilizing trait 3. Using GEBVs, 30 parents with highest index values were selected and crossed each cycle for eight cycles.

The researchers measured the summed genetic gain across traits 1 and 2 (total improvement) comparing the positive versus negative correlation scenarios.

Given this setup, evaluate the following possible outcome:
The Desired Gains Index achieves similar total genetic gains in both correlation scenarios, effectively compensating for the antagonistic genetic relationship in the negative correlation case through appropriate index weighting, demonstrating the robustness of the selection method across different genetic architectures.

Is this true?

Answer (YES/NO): NO